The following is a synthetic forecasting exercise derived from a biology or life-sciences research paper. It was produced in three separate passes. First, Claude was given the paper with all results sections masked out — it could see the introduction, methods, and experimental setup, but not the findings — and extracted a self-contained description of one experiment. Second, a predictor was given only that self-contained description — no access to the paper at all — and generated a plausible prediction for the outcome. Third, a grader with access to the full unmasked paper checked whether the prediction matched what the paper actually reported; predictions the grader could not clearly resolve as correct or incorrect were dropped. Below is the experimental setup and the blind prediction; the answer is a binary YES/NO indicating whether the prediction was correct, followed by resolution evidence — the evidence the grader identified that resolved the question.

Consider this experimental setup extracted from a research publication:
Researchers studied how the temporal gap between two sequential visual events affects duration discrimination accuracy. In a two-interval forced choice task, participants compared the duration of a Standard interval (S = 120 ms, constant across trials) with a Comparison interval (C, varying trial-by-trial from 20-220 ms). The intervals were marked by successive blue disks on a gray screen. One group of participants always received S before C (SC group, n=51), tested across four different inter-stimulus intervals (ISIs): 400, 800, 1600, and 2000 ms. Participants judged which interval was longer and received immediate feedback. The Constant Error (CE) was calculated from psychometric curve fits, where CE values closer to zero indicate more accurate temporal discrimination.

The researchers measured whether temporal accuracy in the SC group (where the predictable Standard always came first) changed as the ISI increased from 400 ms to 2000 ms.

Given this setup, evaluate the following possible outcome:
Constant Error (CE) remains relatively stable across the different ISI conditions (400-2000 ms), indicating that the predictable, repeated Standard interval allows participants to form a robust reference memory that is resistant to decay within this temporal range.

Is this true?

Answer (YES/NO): NO